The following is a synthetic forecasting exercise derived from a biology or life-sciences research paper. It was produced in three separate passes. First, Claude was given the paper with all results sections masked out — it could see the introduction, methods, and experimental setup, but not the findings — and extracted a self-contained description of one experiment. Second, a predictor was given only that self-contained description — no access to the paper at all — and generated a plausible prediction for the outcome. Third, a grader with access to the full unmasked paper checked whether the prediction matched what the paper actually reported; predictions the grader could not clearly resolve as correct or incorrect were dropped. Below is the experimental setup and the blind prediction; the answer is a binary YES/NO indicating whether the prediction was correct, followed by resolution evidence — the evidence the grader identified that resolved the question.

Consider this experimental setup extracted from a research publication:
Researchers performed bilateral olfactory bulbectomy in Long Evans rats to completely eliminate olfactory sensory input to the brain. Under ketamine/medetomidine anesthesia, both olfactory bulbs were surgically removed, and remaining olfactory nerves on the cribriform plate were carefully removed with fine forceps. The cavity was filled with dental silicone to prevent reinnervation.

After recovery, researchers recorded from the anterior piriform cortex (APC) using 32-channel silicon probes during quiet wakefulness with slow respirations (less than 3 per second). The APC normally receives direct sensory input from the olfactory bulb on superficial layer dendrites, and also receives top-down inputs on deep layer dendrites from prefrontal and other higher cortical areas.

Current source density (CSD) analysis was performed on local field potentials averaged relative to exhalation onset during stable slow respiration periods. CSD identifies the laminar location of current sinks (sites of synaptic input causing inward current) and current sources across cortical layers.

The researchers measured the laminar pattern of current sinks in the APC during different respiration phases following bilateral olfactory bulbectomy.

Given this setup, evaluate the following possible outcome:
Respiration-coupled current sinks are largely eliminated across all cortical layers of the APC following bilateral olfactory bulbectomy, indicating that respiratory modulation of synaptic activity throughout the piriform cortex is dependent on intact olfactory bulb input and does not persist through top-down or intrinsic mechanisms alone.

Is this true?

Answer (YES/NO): NO